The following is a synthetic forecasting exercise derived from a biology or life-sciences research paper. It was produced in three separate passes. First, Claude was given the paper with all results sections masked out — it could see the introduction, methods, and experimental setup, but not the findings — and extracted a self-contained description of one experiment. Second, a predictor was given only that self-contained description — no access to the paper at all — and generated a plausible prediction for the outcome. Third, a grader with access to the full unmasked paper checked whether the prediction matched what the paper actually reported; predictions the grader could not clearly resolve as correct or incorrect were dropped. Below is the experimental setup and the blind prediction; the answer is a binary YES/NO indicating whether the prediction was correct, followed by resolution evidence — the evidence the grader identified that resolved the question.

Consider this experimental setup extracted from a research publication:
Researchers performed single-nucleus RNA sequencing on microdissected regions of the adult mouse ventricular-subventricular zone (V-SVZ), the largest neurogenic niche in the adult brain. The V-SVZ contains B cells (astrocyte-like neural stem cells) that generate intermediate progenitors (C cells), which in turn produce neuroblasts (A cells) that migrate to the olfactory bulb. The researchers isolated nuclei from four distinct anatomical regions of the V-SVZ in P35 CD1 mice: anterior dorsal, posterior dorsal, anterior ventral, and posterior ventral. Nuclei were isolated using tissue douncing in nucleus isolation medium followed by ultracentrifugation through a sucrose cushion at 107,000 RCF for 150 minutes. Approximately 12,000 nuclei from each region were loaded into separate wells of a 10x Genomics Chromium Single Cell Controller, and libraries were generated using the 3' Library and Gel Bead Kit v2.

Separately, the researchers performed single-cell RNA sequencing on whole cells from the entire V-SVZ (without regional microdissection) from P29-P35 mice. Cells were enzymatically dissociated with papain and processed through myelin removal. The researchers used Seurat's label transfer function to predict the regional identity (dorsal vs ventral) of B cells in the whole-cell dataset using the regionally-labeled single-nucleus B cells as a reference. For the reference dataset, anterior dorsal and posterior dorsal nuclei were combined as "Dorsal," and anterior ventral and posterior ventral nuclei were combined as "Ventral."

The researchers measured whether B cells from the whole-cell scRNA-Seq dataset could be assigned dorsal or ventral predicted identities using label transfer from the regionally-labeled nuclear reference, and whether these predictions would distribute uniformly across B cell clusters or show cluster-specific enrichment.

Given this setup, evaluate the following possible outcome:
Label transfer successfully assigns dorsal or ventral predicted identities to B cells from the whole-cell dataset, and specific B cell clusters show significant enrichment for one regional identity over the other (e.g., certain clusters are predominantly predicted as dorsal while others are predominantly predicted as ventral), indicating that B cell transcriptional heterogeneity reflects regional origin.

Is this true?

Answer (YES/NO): YES